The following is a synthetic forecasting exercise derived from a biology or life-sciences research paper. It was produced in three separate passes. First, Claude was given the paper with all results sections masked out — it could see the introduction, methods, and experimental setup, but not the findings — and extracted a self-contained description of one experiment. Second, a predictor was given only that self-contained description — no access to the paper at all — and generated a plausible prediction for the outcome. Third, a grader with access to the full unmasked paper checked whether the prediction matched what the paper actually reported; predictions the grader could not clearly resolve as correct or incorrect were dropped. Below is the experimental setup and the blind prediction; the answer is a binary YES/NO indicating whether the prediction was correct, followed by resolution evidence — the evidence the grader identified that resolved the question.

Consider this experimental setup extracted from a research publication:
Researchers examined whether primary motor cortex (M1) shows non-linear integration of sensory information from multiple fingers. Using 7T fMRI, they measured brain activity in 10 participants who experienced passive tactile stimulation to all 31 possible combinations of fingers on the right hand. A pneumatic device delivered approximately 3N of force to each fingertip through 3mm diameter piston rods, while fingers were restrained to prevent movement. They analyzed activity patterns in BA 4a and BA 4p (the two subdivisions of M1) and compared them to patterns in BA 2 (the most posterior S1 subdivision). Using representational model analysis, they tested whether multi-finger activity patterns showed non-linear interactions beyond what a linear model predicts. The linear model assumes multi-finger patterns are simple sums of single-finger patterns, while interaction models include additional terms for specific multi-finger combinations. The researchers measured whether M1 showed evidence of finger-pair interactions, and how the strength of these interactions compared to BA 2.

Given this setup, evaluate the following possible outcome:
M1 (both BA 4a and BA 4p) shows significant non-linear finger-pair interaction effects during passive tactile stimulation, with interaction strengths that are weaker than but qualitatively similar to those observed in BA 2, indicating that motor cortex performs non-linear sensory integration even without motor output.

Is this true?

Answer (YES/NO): NO